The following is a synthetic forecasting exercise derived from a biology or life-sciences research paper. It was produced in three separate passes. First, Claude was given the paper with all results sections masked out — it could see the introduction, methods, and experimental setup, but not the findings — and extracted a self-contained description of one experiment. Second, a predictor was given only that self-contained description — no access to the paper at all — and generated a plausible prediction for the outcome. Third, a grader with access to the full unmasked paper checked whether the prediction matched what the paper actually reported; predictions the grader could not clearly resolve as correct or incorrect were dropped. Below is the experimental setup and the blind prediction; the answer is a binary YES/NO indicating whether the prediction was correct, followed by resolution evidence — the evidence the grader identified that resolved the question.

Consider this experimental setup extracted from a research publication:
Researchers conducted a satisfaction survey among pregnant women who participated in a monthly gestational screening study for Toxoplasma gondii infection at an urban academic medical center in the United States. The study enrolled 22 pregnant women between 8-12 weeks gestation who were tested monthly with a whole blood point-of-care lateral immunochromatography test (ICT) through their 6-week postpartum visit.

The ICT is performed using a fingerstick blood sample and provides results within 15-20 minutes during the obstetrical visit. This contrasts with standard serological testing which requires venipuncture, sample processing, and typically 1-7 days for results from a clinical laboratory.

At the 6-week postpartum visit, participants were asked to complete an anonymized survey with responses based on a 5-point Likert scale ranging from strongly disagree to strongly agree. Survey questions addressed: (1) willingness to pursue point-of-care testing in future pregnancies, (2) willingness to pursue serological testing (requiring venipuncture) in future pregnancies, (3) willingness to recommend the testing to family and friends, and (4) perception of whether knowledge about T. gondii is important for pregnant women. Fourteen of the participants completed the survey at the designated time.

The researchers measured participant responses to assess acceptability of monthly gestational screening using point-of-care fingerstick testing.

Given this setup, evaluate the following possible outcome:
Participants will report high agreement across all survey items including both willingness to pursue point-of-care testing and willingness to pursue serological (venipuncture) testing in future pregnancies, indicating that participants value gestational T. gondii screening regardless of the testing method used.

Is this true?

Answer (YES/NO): NO